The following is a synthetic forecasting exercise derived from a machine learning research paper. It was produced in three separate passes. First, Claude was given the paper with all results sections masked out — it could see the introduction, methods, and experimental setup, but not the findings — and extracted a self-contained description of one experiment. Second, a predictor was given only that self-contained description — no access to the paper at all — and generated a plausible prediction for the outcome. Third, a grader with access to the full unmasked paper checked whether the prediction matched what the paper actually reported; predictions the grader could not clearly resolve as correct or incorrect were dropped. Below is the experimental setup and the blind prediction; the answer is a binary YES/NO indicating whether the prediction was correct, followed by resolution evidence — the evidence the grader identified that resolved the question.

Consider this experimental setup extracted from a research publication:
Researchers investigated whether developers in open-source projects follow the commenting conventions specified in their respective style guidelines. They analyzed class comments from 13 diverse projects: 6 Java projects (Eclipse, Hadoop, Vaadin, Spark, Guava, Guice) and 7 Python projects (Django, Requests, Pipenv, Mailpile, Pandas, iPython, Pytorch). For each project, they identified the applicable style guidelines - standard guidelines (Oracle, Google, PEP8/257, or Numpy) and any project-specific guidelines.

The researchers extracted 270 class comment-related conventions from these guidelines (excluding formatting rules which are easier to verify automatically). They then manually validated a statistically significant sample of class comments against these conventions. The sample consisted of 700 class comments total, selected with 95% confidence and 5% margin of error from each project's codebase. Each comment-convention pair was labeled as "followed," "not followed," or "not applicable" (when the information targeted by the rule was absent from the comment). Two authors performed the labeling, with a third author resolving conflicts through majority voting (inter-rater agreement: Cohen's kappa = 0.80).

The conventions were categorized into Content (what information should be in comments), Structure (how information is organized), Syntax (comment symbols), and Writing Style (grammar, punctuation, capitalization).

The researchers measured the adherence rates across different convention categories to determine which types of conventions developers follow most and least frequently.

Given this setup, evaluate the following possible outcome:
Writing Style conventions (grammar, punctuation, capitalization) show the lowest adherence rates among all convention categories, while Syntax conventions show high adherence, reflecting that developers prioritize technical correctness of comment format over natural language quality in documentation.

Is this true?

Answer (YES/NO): NO